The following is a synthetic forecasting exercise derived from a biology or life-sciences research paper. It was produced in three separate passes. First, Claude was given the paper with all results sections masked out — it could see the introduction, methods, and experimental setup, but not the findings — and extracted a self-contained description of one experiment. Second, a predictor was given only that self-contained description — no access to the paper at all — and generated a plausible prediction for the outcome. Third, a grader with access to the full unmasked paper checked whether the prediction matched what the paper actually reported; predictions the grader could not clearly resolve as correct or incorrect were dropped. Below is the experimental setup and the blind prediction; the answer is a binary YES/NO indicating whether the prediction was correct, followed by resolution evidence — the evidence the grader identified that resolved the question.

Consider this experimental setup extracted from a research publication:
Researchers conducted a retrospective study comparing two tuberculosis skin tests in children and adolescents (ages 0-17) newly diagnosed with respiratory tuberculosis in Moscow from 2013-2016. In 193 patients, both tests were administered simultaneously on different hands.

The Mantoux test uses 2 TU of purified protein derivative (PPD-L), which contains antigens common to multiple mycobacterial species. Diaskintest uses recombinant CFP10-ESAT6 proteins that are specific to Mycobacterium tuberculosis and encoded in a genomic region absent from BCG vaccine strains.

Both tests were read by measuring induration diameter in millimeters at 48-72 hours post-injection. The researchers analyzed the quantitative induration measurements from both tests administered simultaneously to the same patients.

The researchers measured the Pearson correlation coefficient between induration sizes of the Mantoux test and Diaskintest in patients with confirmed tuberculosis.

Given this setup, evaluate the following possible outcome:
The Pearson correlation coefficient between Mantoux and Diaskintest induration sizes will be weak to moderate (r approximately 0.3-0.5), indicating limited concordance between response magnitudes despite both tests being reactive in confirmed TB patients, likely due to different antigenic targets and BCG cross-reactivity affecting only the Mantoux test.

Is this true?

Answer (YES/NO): NO